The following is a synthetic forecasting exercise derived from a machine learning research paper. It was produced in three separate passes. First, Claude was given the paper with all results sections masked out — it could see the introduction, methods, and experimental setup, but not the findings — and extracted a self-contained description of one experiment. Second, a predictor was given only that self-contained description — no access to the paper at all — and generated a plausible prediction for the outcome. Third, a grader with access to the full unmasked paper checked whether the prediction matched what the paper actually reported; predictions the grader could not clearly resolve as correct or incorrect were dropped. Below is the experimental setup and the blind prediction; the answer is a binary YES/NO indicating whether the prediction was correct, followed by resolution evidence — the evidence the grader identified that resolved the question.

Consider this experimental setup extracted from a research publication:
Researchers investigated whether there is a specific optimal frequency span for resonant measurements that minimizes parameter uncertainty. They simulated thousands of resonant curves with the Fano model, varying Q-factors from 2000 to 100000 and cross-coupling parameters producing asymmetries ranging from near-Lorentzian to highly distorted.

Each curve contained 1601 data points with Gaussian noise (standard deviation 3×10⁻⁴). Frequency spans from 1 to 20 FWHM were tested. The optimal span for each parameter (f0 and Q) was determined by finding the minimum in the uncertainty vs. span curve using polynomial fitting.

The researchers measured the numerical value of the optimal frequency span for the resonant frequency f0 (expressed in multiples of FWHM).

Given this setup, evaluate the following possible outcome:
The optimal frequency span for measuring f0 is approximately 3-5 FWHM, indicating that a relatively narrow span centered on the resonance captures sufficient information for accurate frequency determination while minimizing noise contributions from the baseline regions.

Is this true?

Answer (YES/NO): YES